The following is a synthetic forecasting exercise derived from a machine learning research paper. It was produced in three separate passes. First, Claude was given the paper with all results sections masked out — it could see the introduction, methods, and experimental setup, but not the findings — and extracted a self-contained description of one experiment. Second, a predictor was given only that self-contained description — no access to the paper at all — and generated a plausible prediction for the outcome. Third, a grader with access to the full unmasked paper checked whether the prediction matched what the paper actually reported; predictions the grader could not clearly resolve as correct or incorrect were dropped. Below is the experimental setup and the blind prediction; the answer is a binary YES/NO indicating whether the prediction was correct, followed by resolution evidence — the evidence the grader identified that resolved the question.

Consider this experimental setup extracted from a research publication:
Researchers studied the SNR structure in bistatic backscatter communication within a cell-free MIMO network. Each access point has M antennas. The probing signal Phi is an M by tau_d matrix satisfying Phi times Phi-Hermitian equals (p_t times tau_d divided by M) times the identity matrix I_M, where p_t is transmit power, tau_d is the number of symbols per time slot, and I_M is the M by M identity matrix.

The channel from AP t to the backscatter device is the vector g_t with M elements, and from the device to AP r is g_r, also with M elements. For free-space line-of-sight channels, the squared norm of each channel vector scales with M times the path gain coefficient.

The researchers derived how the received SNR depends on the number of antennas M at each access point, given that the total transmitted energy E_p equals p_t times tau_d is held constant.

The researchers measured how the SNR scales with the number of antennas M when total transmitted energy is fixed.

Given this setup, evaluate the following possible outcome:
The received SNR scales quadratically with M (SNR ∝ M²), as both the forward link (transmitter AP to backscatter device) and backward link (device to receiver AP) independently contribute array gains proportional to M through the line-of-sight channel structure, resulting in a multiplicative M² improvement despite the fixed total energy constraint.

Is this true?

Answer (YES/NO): NO